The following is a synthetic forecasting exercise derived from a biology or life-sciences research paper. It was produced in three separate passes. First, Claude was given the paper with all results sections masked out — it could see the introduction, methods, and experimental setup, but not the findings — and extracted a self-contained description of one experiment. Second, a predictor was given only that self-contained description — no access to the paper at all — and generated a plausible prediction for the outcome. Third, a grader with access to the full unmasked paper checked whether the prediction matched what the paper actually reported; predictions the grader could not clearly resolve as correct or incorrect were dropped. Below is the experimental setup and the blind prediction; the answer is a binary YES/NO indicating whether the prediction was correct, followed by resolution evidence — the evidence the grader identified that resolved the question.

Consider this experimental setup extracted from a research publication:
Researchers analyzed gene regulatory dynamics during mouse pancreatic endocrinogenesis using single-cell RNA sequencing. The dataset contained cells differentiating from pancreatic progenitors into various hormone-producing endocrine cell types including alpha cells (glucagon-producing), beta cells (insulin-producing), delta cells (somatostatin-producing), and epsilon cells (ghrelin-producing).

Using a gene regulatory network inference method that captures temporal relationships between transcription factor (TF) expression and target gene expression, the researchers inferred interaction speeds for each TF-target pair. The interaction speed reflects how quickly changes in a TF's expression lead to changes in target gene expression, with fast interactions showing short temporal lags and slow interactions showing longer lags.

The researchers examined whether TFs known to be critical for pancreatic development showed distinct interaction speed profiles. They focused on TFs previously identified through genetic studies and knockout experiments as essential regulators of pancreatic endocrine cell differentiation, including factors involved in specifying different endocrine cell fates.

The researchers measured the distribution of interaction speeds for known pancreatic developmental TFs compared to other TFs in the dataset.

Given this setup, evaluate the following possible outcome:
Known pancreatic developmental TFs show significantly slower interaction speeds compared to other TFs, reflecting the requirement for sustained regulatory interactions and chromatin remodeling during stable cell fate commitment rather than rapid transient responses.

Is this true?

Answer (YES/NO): YES